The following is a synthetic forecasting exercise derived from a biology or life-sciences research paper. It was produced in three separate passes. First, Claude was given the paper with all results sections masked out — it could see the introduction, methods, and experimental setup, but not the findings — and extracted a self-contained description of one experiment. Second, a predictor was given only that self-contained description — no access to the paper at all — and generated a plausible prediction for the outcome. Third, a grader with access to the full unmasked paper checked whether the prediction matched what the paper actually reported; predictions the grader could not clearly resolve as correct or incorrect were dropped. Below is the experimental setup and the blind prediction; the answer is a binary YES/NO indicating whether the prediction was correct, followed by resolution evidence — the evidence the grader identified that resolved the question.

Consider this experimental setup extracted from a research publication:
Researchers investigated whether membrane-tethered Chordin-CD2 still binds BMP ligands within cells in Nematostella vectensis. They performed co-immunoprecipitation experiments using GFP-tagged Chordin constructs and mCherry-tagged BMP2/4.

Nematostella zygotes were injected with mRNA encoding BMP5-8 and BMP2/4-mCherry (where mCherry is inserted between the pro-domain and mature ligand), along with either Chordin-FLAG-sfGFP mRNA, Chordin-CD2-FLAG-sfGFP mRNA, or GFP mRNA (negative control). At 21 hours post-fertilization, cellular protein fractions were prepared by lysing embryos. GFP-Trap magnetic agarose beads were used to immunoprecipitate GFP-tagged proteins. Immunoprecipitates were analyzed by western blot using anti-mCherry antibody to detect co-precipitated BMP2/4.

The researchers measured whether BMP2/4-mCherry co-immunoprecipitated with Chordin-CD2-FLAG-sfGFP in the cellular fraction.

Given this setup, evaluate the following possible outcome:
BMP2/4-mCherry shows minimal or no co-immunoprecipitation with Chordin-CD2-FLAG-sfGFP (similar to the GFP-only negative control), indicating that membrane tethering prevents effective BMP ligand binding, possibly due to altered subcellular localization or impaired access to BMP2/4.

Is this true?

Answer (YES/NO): NO